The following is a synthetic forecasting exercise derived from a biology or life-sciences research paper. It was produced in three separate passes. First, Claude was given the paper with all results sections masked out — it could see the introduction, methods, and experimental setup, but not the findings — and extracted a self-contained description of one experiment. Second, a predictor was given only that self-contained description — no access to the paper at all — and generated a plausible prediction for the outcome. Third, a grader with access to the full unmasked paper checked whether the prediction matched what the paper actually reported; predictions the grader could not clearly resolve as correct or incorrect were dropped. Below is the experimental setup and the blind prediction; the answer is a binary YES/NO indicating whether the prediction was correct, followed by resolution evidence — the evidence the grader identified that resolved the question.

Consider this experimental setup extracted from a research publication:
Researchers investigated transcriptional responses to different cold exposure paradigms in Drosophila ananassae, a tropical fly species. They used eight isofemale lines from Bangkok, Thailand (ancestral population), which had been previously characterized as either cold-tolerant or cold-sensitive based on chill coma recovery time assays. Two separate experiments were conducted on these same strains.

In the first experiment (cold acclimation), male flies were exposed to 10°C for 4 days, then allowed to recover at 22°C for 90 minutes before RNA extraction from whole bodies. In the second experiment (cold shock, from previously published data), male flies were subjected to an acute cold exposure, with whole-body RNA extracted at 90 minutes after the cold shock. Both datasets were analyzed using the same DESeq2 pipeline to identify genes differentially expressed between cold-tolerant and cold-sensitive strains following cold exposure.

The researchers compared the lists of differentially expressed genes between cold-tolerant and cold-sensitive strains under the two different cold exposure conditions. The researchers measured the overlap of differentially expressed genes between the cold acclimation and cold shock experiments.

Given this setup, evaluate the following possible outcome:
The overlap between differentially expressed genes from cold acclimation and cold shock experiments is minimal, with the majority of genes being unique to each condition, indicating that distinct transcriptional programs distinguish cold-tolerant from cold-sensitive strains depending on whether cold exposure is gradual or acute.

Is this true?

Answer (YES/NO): NO